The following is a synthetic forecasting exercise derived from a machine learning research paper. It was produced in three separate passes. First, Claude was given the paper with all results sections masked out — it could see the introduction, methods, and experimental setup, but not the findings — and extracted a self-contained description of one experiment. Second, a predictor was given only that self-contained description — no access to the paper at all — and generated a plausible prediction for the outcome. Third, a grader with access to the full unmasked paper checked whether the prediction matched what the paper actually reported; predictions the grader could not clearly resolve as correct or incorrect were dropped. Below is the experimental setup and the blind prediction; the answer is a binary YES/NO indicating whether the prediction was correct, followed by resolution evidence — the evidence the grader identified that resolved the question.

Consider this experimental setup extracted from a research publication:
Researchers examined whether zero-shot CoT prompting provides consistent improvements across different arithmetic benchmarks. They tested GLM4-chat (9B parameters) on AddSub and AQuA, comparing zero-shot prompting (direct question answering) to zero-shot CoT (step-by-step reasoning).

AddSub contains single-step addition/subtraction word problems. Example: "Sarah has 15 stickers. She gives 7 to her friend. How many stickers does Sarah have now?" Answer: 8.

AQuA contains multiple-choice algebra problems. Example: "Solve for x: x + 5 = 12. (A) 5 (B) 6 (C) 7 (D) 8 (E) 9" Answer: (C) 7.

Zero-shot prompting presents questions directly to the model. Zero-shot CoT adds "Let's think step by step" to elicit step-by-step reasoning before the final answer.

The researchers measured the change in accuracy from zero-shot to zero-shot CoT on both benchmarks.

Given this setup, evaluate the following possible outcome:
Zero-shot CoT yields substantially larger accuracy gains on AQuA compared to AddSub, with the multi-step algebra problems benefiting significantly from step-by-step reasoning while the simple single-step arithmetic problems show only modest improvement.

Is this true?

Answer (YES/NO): NO